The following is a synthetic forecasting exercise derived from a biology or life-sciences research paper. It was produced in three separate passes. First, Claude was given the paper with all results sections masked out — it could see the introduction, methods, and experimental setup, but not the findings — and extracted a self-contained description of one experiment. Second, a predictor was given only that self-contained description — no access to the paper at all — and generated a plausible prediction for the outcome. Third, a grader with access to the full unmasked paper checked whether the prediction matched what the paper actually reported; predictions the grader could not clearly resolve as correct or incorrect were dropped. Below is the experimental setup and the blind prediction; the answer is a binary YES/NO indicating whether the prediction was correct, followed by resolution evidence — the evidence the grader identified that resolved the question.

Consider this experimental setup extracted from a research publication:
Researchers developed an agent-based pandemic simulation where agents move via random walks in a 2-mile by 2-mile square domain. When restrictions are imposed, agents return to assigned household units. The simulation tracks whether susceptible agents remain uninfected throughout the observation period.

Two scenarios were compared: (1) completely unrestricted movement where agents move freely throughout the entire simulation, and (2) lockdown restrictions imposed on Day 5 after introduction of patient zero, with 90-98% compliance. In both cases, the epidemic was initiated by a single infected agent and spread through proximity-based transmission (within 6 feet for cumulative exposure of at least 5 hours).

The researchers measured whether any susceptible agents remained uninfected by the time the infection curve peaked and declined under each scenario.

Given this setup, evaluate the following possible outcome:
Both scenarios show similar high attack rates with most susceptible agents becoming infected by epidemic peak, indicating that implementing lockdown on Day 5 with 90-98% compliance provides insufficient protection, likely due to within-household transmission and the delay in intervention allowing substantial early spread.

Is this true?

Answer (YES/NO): NO